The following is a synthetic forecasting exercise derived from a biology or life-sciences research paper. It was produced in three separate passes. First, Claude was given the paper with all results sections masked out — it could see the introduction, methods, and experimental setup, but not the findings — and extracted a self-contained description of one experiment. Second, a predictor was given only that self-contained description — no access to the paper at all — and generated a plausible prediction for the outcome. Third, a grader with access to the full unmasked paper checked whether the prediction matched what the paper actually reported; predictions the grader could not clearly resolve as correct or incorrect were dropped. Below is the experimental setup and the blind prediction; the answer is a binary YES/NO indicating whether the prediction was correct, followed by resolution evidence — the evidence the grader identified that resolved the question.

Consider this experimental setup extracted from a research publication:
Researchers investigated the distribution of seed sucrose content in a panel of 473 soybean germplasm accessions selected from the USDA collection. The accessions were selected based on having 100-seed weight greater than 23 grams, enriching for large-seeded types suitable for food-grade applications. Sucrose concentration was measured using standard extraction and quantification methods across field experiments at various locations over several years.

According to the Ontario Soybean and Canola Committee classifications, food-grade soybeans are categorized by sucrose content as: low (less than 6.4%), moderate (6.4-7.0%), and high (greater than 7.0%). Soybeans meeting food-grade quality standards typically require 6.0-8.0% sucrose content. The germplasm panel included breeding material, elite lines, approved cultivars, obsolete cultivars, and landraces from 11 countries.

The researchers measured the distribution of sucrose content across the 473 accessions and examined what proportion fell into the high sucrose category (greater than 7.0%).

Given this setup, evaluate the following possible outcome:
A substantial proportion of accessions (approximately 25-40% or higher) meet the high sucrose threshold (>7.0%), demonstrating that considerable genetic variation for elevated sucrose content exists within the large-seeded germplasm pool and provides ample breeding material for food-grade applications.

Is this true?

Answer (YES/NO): NO